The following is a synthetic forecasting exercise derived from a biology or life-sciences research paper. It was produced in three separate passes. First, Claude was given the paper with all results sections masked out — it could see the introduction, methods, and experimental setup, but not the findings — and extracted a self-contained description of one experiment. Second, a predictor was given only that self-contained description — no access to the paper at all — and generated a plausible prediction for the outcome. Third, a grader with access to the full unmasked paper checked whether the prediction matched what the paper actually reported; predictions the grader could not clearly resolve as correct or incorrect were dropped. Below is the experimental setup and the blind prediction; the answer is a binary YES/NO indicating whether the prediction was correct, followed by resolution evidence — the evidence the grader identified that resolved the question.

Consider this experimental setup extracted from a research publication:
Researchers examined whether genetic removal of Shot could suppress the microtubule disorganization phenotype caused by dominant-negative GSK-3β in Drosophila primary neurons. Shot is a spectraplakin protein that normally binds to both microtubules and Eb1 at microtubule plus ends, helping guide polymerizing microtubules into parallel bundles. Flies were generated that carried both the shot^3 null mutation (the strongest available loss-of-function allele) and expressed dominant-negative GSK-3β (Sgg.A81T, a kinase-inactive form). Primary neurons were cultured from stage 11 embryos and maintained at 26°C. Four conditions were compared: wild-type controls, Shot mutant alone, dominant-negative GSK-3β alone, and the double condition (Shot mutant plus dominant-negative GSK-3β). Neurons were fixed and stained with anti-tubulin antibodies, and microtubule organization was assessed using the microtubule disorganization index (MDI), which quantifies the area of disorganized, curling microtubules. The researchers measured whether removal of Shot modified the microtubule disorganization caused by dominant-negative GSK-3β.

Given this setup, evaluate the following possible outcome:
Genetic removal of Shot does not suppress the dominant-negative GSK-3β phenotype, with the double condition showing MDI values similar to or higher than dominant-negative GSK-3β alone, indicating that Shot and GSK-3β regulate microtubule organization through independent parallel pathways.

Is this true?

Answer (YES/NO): NO